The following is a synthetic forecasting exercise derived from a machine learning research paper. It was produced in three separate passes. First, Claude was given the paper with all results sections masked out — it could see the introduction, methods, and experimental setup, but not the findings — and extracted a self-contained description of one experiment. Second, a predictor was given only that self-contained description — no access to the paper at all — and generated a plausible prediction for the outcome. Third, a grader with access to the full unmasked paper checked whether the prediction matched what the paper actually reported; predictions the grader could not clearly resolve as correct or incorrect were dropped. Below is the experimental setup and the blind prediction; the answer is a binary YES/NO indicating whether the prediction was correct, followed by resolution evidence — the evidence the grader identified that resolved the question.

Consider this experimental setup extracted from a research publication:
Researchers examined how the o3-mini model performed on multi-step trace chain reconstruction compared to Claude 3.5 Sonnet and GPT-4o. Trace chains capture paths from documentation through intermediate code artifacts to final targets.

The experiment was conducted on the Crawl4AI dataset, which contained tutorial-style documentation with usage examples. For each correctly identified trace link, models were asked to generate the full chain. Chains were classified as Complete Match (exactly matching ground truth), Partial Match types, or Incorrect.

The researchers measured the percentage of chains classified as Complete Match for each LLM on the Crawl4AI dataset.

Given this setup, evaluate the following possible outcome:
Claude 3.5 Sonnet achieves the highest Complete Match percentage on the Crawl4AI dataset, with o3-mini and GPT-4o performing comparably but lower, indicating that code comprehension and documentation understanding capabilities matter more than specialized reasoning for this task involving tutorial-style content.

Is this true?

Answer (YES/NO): NO